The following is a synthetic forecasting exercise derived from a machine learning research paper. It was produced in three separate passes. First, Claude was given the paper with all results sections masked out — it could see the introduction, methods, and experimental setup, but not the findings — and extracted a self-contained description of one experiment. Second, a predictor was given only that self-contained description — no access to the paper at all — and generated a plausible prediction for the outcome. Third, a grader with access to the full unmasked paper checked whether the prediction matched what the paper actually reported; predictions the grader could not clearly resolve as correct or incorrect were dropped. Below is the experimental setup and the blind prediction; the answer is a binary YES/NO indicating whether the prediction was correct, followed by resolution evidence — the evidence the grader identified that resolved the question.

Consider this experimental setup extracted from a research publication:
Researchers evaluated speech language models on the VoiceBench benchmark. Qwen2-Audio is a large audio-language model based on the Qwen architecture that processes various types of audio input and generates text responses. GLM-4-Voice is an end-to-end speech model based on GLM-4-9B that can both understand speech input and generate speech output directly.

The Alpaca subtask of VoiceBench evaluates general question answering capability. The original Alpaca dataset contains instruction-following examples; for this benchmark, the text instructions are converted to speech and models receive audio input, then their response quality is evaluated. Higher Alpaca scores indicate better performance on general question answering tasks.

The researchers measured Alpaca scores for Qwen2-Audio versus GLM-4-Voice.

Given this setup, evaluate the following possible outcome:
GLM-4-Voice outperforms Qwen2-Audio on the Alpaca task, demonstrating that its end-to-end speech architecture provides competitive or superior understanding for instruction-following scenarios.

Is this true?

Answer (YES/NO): YES